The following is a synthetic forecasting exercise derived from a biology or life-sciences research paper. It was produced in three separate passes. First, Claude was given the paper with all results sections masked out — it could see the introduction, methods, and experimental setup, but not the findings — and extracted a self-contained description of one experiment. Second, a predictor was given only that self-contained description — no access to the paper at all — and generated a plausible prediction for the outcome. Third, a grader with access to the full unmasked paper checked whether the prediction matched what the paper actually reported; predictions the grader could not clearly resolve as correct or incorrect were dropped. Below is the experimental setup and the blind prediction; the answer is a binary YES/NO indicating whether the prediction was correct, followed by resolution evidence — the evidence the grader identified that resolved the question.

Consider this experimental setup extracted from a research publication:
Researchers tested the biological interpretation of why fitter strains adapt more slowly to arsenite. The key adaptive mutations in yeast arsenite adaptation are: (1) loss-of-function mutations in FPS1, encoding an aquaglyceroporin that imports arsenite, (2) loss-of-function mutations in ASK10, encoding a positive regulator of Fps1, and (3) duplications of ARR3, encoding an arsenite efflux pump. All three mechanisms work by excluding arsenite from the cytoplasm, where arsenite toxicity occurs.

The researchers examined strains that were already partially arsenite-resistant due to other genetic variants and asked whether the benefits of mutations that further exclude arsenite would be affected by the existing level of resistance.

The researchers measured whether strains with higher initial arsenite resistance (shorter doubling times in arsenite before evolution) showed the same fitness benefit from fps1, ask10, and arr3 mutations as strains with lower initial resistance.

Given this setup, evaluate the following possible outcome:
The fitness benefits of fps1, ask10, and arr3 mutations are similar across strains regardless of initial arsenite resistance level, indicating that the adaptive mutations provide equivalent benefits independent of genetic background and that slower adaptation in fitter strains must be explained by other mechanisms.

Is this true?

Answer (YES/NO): NO